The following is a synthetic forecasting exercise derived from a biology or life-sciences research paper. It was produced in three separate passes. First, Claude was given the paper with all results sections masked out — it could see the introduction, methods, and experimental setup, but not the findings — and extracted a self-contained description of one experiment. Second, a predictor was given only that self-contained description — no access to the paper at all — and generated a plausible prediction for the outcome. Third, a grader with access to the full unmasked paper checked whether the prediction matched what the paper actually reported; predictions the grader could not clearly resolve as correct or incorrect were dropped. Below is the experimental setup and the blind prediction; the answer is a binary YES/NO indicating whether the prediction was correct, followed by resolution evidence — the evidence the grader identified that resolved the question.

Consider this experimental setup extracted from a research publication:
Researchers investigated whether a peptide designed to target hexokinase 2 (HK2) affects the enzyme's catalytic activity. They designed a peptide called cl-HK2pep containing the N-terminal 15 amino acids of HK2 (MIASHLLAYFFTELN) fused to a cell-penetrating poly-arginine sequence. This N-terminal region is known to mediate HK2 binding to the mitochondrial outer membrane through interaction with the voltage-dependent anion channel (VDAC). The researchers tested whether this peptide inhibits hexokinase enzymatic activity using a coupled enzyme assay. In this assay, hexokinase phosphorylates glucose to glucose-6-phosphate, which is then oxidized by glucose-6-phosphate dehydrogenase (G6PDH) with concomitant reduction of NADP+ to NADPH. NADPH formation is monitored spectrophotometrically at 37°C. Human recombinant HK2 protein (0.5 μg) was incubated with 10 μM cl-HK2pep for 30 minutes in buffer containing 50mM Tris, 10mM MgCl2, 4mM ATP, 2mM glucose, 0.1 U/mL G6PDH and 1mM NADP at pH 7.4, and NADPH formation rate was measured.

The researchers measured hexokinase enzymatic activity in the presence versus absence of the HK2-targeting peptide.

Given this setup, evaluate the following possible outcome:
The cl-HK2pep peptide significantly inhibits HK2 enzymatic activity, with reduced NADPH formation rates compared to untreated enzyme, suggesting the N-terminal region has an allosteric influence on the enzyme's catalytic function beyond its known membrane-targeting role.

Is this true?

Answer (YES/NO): NO